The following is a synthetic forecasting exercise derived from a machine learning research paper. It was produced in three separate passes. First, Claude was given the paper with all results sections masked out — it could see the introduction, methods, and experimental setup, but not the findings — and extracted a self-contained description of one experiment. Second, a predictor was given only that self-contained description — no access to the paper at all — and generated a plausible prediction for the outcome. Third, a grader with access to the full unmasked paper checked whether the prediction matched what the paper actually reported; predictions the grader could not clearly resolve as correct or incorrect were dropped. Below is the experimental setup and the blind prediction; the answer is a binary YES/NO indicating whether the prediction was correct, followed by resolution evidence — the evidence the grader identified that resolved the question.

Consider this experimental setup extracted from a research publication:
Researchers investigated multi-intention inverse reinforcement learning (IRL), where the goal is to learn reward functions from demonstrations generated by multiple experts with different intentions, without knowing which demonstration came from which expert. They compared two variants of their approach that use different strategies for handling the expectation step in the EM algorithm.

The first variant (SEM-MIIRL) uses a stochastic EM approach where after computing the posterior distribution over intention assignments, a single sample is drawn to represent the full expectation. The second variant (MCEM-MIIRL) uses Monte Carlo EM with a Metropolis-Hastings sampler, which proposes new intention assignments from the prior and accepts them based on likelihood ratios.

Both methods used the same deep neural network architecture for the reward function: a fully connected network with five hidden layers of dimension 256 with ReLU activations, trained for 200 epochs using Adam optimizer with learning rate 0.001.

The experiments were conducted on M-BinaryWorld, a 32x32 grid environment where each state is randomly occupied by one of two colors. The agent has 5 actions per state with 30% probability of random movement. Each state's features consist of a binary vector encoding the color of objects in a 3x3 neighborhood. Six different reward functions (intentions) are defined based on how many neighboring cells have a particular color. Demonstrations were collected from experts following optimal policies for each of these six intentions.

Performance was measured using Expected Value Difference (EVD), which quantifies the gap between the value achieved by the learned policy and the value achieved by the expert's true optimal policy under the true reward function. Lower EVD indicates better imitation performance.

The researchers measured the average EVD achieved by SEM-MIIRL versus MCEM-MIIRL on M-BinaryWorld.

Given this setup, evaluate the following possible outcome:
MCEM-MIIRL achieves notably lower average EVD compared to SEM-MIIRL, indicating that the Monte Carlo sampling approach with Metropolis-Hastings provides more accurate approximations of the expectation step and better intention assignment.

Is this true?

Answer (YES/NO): NO